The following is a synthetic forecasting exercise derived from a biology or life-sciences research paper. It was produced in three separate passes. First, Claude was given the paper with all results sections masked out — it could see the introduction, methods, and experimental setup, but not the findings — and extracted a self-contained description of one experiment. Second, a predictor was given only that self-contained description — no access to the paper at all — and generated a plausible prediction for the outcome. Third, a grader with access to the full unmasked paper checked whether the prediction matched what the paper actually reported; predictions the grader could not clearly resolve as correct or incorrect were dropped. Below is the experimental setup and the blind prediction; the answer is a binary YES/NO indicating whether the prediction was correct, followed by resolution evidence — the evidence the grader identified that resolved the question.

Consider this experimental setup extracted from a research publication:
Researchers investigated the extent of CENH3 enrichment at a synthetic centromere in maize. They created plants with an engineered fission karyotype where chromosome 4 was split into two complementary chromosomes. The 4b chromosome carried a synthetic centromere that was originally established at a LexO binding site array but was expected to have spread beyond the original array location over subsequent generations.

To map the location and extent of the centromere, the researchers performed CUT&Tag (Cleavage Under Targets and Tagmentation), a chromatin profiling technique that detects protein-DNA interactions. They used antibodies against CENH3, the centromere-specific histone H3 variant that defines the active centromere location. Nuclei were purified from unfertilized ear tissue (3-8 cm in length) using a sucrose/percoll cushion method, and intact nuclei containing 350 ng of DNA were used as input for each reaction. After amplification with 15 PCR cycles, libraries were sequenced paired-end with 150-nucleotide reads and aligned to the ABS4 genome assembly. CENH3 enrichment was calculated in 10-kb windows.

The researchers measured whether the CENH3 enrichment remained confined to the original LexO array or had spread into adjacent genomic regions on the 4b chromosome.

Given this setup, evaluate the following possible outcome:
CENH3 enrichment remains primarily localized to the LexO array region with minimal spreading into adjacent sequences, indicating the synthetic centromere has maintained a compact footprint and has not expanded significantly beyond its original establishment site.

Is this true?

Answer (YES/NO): NO